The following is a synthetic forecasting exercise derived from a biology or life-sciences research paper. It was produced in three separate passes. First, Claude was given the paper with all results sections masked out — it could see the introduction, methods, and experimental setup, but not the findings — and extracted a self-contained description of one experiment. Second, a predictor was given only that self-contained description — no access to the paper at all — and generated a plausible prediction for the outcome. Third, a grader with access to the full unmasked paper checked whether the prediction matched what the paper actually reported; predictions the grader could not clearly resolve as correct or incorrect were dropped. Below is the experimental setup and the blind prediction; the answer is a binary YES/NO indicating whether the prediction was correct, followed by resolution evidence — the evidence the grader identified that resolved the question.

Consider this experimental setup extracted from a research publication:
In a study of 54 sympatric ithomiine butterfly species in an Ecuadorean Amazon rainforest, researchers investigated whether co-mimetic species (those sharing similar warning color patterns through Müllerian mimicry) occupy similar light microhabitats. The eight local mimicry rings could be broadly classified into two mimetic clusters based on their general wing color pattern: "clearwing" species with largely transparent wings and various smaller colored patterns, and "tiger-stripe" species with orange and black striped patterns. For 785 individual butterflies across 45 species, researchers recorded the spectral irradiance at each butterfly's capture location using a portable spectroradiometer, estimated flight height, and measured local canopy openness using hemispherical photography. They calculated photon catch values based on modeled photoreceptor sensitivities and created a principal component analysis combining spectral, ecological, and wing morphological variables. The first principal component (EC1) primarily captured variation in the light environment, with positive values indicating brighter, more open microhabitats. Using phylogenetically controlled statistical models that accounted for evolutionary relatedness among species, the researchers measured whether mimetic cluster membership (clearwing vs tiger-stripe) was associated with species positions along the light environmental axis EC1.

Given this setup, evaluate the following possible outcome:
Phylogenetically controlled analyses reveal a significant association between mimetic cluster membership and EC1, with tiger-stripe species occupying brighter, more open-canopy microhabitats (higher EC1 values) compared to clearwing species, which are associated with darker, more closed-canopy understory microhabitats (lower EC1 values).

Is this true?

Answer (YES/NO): YES